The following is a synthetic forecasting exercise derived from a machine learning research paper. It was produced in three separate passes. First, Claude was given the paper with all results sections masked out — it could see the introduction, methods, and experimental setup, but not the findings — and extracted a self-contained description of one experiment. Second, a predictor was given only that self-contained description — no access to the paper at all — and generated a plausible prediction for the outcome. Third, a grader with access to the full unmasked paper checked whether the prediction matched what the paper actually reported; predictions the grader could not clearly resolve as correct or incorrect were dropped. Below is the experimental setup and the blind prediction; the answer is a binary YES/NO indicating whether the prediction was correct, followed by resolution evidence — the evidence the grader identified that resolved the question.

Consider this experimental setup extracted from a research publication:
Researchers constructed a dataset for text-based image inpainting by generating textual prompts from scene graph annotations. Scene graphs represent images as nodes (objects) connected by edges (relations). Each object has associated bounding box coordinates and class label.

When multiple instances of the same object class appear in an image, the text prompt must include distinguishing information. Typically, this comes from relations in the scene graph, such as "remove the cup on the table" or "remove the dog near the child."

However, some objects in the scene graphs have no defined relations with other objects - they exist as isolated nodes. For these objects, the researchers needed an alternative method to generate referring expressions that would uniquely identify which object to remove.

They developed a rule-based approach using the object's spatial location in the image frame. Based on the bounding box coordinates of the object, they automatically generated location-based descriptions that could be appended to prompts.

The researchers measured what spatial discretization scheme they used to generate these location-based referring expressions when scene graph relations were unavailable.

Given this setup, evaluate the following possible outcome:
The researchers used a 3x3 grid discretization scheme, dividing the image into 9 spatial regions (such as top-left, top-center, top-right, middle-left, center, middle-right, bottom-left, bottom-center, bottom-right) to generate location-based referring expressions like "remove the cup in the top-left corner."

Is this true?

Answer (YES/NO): NO